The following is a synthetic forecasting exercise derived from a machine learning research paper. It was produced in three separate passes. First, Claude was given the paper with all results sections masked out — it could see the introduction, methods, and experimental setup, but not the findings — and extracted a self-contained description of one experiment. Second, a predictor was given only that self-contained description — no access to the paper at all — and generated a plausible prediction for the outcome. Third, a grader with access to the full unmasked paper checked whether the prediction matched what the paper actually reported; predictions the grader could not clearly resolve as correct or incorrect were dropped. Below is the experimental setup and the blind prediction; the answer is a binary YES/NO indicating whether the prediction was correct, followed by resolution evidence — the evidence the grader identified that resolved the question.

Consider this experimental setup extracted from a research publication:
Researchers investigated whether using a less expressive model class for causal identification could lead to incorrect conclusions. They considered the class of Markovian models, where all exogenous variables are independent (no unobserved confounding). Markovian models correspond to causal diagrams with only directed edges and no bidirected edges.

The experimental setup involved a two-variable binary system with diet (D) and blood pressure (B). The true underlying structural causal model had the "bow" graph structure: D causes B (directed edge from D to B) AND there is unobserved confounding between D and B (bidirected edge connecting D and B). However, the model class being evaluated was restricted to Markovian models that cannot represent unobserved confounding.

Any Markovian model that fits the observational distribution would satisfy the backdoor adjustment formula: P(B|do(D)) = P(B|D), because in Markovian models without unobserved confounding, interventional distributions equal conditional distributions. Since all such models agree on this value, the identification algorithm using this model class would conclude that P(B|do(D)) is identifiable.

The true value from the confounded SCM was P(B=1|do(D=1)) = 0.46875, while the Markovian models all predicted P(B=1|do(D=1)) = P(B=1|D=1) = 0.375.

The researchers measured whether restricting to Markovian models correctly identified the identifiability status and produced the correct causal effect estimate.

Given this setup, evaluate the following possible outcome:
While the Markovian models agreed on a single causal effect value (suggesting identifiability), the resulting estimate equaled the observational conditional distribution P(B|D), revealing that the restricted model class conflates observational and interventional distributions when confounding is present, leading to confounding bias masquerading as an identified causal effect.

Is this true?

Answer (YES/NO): YES